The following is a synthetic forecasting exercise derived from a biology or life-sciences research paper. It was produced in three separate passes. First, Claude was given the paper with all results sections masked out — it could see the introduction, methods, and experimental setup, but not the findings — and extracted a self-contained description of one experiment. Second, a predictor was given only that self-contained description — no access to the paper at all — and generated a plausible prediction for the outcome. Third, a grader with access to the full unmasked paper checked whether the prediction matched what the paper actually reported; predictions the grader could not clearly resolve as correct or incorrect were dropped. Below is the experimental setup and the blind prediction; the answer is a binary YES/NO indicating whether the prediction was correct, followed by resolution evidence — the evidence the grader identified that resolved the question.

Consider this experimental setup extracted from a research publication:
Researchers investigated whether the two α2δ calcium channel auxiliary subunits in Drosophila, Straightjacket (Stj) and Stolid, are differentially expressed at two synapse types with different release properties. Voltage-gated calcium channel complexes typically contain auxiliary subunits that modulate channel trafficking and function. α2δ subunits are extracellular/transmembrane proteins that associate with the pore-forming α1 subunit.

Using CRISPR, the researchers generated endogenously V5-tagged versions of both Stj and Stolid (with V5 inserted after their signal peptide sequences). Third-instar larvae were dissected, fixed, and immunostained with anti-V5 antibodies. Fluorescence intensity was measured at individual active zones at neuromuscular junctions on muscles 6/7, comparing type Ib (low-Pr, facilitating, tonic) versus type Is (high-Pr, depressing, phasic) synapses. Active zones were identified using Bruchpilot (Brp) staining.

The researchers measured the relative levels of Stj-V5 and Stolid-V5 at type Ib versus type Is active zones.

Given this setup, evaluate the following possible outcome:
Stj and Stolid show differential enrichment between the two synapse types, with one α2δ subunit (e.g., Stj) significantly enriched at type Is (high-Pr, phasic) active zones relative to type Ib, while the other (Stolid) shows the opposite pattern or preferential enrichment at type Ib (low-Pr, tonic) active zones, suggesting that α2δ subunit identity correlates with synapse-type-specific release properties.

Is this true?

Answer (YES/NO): NO